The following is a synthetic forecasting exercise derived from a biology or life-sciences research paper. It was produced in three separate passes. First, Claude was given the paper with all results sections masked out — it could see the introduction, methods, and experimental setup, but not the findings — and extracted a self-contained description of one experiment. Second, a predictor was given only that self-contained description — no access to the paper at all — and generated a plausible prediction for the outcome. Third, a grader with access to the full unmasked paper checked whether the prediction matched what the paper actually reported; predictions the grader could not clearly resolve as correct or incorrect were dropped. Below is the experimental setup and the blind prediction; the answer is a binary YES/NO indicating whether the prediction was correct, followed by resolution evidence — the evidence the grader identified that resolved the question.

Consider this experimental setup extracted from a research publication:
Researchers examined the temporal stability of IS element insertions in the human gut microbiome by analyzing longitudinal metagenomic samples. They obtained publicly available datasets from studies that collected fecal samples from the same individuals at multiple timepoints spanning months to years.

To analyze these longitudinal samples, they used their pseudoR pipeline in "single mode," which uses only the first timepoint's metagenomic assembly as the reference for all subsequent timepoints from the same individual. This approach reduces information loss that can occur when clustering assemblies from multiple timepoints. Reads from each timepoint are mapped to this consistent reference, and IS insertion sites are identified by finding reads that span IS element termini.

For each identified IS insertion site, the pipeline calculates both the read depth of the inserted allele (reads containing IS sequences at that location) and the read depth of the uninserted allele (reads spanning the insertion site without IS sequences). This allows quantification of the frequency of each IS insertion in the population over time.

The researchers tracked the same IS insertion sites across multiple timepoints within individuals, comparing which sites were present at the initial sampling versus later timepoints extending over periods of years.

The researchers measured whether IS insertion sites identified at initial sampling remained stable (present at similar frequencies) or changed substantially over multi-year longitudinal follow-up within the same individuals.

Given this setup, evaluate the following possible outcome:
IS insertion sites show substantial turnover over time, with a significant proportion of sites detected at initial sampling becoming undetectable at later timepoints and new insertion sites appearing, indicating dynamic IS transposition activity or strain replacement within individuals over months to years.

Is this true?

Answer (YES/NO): NO